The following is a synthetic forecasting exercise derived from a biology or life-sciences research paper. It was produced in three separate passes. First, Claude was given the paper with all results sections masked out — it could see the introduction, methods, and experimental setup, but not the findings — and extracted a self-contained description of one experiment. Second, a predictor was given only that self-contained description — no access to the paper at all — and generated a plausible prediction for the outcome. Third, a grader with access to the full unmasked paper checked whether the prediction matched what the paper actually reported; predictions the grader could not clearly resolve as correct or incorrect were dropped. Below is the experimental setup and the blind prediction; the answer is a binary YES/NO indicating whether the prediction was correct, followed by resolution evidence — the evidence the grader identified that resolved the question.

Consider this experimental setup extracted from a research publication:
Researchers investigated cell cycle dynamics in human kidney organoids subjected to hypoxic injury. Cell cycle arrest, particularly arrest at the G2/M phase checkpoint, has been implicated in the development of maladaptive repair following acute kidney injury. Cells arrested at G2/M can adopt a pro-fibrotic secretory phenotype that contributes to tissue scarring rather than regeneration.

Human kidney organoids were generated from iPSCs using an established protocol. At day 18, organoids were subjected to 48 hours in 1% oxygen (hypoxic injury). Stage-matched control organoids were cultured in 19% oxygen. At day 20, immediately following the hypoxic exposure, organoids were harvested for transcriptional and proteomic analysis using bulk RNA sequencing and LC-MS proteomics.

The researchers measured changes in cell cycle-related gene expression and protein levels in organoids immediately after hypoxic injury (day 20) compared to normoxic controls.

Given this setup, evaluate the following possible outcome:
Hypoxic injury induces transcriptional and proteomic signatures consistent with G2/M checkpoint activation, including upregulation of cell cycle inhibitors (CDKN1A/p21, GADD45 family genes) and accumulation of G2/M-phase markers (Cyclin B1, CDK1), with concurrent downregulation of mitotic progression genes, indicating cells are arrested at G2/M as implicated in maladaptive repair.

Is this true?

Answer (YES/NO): NO